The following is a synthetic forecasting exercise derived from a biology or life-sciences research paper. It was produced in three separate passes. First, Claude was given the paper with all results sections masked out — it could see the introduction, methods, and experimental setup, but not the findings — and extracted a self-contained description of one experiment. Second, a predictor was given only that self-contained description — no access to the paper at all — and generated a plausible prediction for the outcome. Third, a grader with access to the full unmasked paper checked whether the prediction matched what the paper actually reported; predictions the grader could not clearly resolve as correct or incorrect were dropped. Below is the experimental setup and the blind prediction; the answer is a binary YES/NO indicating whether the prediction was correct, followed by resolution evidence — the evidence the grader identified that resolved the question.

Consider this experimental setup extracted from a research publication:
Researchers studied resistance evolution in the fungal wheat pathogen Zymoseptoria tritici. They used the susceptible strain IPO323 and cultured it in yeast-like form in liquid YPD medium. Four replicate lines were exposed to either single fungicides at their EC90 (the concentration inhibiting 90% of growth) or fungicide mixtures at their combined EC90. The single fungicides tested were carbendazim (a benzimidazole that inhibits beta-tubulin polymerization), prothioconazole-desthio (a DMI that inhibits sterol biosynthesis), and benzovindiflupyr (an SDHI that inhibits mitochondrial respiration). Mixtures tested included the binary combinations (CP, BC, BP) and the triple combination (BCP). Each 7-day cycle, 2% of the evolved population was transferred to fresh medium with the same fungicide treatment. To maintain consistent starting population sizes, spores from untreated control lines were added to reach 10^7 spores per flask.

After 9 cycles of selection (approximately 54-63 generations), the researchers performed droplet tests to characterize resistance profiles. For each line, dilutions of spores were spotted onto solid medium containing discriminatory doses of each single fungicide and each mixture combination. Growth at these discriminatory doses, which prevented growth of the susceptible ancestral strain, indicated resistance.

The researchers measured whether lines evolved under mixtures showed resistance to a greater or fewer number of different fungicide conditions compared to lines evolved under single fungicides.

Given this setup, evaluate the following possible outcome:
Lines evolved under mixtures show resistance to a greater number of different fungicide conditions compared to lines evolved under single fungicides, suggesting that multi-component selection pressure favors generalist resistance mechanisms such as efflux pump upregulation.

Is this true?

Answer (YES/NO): YES